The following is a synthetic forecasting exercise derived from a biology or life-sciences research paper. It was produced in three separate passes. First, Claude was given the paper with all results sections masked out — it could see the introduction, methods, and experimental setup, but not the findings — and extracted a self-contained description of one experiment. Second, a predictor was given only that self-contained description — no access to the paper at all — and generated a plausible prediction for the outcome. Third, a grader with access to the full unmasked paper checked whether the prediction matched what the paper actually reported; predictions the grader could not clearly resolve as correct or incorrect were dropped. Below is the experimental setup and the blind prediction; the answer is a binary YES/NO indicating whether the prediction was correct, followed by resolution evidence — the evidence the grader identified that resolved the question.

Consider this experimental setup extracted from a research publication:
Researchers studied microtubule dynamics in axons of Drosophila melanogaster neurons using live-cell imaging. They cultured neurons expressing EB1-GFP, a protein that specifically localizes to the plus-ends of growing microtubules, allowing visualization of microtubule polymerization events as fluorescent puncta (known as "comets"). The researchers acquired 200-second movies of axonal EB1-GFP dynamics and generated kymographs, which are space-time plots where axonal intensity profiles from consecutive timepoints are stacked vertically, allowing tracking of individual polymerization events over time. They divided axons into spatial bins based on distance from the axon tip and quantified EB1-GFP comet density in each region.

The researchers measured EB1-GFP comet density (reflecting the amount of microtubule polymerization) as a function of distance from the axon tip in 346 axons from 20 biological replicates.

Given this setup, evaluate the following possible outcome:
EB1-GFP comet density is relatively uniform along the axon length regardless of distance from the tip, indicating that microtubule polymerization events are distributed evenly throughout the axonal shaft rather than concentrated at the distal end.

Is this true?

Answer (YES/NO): NO